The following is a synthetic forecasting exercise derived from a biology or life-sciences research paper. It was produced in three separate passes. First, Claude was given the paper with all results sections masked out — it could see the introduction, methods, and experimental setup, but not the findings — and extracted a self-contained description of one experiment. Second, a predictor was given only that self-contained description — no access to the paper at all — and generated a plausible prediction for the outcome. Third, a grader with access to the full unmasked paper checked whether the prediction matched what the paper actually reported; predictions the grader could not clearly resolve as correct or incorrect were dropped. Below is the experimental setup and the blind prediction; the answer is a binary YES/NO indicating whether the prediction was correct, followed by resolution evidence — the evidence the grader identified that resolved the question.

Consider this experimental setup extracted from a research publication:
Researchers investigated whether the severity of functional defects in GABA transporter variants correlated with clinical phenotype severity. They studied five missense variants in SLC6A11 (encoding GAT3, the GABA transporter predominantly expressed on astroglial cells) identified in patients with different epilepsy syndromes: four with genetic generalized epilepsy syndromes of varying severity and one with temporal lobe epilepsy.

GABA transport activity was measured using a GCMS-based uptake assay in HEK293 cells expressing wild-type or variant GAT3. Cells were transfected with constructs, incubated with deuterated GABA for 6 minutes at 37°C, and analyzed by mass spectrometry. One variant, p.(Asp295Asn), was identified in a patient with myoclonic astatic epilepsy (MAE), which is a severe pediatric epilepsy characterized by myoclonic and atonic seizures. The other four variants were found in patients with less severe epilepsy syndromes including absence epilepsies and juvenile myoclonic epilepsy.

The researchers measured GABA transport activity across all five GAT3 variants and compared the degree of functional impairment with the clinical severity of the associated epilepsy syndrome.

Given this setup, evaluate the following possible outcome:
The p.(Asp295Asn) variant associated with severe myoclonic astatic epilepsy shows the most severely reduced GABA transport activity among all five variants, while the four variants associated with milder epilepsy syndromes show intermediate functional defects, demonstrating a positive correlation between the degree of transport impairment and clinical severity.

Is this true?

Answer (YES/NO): YES